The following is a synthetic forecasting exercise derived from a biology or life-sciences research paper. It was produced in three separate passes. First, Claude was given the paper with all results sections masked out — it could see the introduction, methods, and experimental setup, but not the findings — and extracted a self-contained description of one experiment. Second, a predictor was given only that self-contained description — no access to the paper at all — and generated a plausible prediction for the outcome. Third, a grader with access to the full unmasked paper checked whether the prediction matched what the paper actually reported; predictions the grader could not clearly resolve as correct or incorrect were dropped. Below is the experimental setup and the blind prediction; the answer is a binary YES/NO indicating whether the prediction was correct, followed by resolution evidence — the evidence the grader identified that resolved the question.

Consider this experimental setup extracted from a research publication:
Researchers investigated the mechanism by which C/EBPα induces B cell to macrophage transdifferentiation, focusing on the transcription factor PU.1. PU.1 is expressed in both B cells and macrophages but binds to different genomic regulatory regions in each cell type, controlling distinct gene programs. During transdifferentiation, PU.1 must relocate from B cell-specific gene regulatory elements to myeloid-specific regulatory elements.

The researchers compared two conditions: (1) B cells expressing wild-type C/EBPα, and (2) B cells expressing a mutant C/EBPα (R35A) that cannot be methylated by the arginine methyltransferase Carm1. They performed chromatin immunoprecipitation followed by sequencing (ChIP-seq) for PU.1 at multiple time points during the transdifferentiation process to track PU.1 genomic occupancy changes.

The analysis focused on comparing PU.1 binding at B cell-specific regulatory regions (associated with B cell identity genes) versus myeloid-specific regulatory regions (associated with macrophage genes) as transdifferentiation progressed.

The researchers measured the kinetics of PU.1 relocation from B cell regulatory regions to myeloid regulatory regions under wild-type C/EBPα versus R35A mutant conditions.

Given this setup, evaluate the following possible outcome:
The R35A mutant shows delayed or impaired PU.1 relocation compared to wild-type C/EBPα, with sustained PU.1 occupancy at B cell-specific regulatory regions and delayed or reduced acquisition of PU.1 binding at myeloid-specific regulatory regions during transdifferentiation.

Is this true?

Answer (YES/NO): NO